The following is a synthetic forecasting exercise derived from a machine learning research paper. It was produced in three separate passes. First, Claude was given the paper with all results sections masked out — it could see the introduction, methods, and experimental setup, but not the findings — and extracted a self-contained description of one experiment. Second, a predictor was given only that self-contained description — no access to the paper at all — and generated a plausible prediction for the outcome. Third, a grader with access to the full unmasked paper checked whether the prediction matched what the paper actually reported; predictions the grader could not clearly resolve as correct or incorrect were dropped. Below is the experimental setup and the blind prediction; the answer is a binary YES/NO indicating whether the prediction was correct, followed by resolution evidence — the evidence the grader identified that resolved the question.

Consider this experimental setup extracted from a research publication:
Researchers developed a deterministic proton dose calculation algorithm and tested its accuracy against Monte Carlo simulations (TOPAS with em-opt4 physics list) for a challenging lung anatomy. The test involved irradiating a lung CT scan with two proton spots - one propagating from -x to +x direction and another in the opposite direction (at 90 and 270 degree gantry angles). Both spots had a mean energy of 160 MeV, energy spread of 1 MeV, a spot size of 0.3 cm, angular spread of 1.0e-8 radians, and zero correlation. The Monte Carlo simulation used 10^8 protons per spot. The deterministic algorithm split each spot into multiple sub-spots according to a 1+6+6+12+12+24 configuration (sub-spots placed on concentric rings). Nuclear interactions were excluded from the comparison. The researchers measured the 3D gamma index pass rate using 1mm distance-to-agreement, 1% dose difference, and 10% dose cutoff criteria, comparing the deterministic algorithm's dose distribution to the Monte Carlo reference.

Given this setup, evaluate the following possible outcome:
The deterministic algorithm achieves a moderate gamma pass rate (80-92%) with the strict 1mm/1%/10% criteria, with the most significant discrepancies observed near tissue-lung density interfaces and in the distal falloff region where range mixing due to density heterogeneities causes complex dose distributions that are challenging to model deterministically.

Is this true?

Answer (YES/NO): NO